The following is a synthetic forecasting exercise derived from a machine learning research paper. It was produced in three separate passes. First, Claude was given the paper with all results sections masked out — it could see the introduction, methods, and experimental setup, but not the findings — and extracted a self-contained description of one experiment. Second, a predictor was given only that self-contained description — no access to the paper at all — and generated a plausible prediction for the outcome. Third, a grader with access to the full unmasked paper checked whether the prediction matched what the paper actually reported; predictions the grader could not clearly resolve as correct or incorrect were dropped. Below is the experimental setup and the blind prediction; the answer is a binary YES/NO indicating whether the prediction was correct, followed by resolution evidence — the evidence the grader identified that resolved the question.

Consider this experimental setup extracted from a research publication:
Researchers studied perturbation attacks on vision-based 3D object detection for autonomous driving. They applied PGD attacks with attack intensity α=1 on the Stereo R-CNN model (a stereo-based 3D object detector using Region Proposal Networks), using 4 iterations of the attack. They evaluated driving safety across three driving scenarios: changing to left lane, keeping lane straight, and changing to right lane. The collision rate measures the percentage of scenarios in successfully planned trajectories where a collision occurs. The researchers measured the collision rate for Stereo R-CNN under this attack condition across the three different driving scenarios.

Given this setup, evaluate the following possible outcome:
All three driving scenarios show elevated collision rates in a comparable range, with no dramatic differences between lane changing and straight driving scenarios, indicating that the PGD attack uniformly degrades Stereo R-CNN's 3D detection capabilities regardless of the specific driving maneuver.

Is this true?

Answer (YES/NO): NO